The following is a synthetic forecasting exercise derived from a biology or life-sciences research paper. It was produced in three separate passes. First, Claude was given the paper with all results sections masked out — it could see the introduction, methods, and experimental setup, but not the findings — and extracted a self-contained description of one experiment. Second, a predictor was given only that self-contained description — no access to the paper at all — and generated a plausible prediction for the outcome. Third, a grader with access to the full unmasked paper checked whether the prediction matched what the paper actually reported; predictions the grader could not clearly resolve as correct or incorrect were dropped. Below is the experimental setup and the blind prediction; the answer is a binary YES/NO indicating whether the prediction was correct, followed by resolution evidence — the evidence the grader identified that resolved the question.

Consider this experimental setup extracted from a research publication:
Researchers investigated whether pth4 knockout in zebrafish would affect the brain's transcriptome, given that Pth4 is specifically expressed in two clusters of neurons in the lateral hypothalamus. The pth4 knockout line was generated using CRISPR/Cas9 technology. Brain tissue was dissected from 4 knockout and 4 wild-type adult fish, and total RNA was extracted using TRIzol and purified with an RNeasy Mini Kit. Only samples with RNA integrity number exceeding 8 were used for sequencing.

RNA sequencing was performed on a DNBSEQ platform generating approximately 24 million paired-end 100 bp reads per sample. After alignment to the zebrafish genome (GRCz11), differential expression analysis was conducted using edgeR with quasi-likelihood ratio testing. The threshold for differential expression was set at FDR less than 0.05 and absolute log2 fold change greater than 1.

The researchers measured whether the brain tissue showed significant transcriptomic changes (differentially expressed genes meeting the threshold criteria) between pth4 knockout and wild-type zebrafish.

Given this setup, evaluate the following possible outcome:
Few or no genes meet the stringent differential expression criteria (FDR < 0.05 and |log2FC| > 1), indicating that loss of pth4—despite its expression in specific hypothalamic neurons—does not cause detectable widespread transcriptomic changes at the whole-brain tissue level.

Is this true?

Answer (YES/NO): NO